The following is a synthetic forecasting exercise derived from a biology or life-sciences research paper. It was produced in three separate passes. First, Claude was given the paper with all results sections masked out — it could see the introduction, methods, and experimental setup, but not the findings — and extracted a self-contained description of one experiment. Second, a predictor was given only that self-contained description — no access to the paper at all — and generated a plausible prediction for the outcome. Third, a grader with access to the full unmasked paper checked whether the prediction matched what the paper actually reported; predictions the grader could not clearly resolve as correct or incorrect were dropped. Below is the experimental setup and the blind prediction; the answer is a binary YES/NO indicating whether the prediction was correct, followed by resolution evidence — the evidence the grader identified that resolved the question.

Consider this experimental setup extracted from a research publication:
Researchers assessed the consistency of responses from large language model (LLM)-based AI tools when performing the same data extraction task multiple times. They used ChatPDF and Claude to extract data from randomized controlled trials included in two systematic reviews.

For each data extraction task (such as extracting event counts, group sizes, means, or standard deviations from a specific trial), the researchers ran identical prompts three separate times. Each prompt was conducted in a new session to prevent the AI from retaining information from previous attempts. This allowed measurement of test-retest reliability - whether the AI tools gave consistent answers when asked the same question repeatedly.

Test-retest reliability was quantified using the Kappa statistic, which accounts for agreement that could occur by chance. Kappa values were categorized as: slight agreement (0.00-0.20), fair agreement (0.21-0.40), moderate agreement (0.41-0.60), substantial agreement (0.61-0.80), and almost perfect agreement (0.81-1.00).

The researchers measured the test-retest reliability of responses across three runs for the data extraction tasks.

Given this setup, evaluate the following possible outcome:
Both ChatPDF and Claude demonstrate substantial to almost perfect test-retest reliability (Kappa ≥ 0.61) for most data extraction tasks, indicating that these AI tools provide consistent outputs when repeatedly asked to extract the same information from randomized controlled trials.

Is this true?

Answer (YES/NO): YES